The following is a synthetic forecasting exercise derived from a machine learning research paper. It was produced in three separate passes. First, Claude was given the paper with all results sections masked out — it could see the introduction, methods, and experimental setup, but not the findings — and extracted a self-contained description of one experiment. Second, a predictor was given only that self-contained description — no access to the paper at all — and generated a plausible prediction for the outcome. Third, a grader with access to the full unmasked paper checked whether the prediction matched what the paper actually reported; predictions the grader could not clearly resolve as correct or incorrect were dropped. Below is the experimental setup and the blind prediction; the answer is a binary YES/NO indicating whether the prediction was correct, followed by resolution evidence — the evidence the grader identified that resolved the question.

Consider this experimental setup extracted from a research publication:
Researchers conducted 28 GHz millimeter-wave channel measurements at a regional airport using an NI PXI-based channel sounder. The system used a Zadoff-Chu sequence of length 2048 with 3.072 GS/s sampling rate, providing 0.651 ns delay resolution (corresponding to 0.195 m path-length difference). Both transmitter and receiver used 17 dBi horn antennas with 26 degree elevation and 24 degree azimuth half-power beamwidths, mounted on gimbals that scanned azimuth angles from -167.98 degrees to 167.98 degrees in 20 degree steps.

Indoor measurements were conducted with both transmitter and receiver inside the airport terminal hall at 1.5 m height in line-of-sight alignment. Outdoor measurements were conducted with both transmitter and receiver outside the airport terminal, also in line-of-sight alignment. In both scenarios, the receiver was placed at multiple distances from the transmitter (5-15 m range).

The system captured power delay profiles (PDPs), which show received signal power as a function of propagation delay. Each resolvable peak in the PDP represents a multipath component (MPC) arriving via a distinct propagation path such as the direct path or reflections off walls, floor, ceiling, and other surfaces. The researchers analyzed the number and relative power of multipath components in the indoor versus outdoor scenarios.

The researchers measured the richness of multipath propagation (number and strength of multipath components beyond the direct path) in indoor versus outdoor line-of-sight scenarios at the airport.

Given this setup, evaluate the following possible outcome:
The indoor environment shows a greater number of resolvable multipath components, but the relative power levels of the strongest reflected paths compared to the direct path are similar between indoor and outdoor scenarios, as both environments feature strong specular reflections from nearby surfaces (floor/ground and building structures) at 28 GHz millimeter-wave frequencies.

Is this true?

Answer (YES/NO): NO